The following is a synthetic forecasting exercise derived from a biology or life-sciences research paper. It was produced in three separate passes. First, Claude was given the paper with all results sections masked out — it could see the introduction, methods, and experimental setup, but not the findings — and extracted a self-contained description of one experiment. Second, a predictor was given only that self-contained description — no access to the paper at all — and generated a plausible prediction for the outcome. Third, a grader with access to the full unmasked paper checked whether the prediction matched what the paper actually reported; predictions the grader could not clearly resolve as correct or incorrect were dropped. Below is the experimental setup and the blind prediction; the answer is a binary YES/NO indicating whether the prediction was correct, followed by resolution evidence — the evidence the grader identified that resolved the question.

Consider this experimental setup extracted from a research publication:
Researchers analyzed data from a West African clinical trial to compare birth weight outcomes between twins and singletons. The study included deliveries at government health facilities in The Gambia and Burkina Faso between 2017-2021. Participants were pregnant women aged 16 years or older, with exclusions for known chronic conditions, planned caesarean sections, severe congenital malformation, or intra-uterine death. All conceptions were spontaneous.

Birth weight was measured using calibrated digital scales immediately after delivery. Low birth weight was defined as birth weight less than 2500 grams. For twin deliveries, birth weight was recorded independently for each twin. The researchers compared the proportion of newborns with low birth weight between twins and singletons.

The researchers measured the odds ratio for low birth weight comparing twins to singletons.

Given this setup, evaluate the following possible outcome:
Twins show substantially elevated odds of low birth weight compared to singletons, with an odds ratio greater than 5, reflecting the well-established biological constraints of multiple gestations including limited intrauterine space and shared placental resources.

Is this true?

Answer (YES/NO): YES